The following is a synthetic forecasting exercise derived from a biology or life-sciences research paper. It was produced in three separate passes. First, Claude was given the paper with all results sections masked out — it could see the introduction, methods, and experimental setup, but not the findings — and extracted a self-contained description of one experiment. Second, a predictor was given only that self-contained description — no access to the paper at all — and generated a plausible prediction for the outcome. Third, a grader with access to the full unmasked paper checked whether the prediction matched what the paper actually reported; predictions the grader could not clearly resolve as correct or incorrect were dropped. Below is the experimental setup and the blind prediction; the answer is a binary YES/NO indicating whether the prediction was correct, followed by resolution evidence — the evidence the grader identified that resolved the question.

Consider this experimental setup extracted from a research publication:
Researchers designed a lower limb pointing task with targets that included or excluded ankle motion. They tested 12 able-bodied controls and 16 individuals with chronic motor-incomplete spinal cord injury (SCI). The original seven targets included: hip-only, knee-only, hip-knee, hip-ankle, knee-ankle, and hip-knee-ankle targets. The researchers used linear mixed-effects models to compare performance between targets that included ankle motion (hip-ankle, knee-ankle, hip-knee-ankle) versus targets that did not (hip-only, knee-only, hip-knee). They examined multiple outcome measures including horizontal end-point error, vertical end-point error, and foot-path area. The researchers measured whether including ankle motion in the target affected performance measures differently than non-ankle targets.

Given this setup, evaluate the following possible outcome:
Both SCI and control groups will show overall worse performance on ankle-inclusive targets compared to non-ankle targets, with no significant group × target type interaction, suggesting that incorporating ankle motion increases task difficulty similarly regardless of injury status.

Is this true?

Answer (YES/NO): NO